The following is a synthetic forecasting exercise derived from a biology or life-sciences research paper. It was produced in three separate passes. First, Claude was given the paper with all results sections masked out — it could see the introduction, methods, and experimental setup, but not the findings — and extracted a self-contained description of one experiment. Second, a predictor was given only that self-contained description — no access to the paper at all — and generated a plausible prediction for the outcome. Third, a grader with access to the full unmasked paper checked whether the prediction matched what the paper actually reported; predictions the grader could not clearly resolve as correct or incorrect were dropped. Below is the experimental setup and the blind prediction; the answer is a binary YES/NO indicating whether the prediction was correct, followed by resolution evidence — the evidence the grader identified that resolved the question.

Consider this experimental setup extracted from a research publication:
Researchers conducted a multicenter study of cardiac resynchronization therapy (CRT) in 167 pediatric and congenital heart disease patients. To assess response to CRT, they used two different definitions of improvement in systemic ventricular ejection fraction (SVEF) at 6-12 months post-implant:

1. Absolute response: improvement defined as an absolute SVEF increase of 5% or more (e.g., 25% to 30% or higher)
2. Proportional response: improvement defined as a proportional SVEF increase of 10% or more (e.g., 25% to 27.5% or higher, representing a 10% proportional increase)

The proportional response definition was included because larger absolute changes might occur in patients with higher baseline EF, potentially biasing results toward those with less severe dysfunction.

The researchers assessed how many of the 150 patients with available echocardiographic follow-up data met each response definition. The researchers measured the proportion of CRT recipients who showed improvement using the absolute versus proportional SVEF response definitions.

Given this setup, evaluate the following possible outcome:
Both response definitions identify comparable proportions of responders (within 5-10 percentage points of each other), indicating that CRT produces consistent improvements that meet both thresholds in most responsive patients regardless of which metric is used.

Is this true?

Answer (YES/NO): YES